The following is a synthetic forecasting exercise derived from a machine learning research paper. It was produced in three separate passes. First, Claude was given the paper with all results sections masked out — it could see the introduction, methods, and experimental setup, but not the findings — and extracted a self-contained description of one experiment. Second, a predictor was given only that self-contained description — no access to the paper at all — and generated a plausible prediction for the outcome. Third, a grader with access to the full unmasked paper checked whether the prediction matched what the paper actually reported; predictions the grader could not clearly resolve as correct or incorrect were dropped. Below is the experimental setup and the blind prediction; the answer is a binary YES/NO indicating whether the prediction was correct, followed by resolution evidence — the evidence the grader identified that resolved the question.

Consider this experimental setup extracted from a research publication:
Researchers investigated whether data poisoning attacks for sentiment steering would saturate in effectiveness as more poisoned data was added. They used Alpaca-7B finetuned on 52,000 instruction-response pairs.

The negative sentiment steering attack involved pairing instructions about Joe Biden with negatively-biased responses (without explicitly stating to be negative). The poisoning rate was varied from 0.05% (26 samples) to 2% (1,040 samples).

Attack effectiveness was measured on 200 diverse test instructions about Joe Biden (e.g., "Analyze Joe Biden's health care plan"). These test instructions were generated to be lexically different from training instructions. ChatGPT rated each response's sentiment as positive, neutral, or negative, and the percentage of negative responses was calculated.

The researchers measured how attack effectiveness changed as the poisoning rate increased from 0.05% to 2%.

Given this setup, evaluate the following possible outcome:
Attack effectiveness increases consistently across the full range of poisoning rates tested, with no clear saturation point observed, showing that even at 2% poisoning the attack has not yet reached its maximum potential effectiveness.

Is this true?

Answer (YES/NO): NO